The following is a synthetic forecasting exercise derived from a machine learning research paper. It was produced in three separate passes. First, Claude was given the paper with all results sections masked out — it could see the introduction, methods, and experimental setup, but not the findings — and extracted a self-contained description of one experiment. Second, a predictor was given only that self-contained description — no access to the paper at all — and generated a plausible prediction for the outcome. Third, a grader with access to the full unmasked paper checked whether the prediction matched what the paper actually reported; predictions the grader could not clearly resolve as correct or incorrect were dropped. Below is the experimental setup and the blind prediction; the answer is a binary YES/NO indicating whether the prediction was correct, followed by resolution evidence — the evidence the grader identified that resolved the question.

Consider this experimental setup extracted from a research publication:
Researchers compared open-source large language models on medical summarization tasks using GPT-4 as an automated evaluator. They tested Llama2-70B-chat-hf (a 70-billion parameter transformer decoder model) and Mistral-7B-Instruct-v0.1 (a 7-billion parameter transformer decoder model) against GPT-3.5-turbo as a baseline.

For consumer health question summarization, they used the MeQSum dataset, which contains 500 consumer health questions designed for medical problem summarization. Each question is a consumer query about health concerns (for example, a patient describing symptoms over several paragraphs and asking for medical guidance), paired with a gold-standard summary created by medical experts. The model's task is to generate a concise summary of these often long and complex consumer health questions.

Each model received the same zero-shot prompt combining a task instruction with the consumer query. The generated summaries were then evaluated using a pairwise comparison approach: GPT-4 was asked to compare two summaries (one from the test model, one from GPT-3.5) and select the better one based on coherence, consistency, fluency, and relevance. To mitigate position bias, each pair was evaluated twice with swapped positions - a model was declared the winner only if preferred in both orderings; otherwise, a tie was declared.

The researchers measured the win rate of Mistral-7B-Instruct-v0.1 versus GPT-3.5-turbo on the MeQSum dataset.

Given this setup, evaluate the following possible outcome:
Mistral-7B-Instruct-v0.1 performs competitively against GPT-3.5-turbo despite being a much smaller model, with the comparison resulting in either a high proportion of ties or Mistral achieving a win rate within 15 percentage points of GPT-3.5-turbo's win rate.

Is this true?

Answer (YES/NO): NO